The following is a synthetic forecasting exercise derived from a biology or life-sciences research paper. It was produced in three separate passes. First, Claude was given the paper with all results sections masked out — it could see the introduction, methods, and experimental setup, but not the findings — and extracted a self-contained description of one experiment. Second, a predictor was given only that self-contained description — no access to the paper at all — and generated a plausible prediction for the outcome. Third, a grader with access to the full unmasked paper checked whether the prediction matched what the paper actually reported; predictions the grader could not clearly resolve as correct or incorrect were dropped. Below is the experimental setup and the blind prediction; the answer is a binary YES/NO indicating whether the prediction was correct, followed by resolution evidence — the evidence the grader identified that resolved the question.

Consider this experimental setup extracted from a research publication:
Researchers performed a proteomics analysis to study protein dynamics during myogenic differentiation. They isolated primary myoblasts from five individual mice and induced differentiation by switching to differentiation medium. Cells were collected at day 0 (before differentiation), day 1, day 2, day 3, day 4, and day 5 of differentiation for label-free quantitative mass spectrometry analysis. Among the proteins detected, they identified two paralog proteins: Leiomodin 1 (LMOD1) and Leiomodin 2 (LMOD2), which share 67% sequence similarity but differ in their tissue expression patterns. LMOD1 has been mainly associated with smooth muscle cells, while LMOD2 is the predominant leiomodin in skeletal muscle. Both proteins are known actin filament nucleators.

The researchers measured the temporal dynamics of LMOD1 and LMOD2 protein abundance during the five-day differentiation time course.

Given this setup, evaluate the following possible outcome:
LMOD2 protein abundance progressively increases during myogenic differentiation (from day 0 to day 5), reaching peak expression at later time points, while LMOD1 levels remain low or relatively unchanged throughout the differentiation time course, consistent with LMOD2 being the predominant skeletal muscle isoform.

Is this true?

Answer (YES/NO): NO